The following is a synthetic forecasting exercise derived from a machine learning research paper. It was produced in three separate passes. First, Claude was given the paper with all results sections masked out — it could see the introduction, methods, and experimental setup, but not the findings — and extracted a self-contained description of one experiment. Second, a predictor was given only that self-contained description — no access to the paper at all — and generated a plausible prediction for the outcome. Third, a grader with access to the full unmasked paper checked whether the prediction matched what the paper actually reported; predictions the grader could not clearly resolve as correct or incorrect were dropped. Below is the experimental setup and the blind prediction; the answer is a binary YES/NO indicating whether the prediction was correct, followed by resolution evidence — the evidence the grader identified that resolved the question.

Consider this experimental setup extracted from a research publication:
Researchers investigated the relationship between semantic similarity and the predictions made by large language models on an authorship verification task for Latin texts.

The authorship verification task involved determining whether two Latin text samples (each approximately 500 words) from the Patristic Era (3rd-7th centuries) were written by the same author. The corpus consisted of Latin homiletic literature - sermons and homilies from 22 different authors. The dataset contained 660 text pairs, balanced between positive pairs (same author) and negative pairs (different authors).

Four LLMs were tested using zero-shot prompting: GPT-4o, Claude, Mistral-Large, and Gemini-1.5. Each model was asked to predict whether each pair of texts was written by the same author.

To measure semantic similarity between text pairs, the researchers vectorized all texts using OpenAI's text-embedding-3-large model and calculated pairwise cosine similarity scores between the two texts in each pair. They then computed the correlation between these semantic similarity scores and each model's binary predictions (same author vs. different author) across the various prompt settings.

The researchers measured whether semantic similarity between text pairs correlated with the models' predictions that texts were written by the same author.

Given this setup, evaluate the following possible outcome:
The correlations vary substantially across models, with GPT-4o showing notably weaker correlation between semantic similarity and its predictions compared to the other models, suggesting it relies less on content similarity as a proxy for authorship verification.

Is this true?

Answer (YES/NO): NO